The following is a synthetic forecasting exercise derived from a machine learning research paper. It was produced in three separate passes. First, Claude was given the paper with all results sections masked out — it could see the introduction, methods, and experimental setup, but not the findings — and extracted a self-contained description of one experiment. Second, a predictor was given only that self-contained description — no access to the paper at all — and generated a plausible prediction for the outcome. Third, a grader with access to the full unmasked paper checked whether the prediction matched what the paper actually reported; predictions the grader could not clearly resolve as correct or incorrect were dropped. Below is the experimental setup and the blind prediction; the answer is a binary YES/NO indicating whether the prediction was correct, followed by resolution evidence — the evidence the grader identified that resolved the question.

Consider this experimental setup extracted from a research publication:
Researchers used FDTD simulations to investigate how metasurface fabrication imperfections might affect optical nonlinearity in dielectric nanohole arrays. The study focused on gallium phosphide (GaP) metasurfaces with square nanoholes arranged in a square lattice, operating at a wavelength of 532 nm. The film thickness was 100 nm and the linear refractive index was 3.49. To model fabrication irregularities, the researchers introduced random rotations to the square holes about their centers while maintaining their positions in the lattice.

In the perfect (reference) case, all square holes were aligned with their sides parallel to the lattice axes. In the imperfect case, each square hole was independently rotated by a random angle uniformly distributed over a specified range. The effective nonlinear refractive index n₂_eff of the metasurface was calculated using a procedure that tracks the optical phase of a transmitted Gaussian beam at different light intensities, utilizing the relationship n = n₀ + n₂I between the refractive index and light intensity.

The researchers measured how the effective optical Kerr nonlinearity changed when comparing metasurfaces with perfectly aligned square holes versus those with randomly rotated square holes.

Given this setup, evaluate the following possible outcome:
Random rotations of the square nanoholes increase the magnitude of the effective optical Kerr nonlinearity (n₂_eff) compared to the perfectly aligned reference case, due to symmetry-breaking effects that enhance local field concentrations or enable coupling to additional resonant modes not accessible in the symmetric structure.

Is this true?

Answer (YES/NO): NO